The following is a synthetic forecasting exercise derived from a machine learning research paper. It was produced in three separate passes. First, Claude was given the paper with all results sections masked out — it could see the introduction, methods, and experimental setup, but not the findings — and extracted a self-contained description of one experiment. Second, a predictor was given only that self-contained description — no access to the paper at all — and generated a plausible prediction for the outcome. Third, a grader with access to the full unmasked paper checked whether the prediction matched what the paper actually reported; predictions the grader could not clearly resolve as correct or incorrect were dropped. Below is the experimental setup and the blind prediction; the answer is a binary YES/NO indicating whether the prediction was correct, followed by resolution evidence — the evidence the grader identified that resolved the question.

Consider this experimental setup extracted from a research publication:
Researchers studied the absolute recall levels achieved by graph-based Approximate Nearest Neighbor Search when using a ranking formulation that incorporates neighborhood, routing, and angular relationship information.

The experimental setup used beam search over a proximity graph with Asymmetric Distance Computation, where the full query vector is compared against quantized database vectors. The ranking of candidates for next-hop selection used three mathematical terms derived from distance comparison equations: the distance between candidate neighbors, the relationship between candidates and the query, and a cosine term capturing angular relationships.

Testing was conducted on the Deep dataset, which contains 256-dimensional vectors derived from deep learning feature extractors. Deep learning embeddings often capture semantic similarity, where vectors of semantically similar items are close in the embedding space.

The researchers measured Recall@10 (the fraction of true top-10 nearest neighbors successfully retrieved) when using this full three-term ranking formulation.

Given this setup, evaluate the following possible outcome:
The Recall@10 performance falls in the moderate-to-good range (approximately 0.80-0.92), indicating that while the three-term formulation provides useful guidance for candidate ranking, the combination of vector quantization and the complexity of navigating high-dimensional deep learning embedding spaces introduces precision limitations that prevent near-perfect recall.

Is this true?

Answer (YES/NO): NO